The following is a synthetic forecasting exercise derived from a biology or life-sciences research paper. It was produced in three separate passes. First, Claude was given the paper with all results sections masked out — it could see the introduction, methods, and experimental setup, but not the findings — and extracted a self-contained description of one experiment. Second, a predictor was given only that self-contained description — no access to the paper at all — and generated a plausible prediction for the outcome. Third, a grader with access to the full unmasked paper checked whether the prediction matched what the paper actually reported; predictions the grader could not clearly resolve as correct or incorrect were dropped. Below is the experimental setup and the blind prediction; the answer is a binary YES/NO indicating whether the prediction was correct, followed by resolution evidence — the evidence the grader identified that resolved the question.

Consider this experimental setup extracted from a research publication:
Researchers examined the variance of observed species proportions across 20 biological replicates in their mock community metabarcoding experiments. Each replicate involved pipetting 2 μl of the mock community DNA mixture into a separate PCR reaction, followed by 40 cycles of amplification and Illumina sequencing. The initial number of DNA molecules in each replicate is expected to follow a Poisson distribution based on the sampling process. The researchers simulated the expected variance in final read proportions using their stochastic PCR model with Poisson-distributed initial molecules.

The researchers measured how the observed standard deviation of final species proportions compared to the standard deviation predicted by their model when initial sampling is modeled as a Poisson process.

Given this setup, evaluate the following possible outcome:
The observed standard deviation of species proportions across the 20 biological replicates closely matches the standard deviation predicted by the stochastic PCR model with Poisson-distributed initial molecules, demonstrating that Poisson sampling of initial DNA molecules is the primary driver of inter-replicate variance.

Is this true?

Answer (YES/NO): NO